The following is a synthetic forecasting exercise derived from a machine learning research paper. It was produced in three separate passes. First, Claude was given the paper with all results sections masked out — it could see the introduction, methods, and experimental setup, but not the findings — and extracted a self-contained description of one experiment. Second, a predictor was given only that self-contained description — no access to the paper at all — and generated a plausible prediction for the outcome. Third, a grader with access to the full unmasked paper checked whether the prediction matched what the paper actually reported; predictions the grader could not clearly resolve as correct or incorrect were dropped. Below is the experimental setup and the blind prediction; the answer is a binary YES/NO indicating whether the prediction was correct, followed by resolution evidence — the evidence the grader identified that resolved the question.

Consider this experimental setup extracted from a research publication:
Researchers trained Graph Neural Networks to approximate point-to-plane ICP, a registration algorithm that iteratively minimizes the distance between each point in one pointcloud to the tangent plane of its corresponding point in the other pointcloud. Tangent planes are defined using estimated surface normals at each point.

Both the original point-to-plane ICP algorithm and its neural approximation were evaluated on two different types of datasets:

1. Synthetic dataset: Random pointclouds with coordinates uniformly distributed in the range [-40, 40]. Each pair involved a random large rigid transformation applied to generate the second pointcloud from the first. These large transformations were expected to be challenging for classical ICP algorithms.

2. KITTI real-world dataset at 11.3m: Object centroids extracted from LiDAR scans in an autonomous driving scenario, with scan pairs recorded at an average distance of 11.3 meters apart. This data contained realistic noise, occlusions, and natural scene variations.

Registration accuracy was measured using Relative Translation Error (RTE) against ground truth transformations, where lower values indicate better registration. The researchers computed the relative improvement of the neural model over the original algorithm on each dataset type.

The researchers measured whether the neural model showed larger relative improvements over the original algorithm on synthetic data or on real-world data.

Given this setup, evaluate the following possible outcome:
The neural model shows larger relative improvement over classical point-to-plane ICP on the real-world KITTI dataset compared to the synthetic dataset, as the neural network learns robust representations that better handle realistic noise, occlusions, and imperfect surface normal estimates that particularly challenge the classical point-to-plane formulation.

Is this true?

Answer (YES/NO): NO